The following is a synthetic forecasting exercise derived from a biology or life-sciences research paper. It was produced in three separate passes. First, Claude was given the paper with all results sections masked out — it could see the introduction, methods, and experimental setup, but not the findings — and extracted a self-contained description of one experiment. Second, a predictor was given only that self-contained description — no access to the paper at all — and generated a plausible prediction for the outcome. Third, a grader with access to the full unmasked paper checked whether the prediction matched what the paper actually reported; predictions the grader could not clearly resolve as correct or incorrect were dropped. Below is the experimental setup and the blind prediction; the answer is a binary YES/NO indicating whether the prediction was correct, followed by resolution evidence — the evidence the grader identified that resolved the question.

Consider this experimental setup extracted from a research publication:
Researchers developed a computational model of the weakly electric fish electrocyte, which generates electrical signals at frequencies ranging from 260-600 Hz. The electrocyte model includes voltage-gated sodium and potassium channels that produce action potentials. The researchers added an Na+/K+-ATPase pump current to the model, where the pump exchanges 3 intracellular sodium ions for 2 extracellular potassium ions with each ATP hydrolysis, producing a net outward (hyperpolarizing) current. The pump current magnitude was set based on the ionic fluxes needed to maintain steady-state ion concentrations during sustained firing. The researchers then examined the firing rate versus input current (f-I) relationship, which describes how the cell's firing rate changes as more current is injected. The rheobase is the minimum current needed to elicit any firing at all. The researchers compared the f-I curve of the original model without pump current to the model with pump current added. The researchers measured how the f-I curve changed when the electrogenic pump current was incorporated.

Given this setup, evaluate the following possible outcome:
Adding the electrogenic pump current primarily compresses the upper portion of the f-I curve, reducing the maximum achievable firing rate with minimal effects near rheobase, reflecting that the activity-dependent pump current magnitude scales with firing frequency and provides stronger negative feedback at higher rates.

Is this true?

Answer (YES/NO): NO